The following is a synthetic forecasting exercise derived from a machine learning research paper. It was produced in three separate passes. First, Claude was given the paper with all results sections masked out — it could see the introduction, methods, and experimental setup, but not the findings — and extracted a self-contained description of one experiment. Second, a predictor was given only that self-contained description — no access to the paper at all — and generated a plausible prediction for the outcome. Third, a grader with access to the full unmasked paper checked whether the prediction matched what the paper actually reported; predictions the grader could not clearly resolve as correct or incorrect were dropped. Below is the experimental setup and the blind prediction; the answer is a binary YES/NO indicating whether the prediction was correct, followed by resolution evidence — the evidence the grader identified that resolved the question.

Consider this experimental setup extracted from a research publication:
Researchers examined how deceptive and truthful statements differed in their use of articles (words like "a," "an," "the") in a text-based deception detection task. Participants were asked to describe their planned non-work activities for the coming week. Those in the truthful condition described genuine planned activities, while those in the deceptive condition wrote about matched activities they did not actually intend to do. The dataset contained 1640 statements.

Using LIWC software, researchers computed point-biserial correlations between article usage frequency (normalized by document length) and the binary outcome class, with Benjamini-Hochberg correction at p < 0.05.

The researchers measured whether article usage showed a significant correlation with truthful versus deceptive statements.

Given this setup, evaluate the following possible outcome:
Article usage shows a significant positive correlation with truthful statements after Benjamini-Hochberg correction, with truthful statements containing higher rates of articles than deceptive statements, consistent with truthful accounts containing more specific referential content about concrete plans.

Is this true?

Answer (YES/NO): YES